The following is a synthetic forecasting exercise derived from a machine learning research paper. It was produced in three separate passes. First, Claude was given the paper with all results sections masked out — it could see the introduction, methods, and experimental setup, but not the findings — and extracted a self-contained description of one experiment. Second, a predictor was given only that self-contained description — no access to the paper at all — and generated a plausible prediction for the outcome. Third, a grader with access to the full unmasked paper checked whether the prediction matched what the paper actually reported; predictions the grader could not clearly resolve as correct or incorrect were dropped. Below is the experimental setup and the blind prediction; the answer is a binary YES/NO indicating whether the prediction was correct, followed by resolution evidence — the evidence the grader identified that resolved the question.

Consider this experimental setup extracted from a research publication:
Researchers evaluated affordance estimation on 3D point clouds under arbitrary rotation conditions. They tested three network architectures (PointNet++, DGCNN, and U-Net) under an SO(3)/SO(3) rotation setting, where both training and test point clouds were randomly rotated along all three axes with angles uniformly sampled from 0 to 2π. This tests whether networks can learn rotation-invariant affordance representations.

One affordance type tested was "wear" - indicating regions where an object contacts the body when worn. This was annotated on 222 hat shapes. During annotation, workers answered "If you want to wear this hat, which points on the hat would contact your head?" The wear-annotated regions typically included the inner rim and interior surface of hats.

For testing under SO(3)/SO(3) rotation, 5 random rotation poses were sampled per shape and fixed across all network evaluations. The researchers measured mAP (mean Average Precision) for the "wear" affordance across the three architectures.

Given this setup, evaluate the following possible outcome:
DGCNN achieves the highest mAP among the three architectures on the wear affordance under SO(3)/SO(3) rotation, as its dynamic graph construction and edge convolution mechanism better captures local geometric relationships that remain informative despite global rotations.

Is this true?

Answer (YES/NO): NO